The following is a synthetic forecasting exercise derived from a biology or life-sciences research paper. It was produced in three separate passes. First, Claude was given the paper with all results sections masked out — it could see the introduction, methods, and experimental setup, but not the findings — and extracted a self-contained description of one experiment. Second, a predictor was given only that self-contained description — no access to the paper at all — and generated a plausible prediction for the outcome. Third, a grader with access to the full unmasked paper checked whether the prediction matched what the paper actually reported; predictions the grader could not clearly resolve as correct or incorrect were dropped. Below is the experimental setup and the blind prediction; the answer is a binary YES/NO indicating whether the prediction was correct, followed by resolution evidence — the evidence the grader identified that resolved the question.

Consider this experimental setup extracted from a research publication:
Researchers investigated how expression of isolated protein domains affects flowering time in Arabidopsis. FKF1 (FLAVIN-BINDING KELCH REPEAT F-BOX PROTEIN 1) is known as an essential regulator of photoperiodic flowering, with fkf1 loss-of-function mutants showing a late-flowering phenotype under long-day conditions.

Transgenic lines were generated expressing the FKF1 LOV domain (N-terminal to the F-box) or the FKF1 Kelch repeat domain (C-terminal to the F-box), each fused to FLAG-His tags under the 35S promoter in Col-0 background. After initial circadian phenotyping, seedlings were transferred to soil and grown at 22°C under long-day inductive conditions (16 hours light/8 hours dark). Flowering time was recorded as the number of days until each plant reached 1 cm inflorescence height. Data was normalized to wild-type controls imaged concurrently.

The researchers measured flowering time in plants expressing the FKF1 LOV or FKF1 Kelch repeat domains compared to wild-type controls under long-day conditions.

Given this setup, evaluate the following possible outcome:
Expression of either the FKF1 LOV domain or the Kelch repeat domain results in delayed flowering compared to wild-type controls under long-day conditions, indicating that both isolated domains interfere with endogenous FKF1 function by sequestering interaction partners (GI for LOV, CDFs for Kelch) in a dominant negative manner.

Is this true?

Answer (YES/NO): YES